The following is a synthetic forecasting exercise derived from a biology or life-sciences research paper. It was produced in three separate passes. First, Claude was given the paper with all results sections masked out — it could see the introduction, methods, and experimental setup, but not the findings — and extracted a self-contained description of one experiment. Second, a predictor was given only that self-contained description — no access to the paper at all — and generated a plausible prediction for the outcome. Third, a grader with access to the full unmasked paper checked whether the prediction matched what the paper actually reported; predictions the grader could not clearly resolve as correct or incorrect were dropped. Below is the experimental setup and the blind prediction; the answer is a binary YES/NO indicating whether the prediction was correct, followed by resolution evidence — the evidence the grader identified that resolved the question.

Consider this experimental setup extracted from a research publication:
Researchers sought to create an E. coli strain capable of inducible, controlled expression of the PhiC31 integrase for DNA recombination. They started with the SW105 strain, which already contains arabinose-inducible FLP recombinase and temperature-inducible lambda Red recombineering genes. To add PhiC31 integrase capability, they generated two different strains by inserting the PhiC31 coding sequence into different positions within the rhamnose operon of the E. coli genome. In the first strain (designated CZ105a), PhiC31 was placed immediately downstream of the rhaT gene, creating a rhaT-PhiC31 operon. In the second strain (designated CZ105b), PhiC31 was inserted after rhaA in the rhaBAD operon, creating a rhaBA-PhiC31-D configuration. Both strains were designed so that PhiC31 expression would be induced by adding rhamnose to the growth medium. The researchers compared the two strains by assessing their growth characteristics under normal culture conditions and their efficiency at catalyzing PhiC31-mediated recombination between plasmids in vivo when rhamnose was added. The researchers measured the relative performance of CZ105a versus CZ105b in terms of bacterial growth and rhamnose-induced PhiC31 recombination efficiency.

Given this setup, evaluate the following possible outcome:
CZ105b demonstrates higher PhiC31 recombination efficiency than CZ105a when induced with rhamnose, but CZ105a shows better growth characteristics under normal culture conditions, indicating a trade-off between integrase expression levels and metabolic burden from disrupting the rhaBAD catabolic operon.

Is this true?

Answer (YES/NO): NO